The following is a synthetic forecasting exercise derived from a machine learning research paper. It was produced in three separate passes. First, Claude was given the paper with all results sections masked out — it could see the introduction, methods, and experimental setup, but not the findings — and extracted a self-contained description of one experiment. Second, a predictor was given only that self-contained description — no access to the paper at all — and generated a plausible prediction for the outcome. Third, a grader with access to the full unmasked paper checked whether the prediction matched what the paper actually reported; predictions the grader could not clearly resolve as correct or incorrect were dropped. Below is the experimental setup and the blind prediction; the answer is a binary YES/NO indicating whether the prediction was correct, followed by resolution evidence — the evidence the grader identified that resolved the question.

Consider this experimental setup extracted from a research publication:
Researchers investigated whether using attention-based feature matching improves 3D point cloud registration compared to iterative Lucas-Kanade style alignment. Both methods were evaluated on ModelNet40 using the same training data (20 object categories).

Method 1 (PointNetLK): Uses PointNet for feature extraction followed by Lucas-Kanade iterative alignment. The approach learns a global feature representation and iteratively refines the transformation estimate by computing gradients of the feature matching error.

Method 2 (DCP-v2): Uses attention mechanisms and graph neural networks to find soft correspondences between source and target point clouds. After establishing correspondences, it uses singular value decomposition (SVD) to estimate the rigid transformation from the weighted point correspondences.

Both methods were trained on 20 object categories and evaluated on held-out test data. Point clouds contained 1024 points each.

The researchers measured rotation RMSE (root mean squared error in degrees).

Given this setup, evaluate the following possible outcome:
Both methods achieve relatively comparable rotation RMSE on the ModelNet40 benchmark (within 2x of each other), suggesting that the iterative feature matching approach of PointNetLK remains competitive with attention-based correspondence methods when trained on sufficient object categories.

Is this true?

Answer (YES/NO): NO